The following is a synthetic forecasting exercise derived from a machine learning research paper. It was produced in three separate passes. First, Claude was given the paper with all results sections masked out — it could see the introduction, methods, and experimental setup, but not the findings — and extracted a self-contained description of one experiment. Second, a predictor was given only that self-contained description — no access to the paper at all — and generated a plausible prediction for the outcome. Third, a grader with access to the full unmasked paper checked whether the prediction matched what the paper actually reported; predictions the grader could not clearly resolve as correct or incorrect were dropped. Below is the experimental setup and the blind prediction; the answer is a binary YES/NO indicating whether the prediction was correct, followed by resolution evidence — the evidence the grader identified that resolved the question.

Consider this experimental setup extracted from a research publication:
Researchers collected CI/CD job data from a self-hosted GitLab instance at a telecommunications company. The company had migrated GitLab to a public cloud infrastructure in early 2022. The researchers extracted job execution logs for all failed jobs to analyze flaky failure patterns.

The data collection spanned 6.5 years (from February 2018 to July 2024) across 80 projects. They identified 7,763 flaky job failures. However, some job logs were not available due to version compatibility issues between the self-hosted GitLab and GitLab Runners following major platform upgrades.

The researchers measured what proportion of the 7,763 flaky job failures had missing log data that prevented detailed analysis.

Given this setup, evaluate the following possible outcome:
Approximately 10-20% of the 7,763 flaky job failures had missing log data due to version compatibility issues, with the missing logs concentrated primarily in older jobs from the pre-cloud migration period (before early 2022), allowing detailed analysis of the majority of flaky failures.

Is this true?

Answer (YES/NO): NO